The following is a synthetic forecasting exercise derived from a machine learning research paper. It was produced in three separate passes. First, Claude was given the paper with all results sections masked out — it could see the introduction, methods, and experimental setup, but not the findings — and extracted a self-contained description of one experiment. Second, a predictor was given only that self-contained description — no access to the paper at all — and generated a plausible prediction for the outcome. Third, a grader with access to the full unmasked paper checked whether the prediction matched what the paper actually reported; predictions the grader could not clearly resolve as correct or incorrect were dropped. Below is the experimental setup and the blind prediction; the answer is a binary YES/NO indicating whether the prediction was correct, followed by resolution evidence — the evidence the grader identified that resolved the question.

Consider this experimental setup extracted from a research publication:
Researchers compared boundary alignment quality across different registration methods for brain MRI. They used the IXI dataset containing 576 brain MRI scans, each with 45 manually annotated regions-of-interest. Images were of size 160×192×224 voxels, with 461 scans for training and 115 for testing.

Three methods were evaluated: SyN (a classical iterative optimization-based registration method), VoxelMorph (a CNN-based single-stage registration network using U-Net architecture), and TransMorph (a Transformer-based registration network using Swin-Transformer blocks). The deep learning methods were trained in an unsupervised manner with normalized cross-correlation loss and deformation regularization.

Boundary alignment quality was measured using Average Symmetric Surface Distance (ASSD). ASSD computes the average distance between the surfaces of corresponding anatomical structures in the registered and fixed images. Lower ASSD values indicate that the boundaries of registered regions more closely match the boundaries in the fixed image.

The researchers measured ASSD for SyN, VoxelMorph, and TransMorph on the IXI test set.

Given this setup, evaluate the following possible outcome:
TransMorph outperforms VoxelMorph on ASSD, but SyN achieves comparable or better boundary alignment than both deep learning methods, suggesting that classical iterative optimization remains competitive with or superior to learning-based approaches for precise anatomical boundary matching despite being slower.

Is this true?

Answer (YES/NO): YES